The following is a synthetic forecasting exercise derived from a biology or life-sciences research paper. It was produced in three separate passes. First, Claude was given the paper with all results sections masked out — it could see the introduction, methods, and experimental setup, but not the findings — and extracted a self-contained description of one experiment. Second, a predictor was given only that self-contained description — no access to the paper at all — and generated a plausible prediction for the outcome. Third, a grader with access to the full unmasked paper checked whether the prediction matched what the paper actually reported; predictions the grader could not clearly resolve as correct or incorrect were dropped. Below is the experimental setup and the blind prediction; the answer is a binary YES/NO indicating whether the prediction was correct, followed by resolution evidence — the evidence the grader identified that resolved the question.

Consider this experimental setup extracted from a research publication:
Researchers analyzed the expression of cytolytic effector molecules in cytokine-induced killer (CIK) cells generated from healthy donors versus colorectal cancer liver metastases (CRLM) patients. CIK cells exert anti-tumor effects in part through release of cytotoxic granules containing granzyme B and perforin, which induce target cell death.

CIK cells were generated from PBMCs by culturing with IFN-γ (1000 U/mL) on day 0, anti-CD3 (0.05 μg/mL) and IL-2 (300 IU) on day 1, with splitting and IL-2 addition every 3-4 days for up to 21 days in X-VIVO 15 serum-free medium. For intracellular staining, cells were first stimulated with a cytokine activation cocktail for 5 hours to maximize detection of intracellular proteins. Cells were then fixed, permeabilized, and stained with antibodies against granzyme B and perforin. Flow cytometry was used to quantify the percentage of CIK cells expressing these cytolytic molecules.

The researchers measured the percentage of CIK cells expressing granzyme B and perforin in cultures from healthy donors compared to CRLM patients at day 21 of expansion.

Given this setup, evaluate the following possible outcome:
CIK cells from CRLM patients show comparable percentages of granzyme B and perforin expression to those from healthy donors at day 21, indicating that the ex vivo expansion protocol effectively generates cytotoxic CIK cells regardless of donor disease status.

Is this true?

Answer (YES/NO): NO